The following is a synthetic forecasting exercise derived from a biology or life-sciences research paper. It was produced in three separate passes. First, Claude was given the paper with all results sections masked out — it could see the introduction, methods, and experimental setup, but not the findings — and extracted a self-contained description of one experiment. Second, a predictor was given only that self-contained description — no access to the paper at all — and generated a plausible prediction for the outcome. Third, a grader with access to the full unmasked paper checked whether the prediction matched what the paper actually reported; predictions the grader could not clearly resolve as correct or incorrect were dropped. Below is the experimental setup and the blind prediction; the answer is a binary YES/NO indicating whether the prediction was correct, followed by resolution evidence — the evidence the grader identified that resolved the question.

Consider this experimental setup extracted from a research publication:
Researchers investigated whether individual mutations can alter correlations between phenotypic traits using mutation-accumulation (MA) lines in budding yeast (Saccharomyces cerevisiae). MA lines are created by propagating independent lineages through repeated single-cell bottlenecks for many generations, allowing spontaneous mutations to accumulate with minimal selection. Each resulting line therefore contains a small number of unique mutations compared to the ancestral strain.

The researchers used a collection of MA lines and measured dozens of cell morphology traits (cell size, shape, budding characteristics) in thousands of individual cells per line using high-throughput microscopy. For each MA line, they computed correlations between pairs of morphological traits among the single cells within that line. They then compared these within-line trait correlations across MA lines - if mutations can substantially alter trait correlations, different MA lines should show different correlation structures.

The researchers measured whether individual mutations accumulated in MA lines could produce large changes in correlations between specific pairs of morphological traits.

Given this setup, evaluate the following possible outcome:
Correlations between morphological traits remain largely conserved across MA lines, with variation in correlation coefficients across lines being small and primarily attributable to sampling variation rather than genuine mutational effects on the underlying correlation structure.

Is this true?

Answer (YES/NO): NO